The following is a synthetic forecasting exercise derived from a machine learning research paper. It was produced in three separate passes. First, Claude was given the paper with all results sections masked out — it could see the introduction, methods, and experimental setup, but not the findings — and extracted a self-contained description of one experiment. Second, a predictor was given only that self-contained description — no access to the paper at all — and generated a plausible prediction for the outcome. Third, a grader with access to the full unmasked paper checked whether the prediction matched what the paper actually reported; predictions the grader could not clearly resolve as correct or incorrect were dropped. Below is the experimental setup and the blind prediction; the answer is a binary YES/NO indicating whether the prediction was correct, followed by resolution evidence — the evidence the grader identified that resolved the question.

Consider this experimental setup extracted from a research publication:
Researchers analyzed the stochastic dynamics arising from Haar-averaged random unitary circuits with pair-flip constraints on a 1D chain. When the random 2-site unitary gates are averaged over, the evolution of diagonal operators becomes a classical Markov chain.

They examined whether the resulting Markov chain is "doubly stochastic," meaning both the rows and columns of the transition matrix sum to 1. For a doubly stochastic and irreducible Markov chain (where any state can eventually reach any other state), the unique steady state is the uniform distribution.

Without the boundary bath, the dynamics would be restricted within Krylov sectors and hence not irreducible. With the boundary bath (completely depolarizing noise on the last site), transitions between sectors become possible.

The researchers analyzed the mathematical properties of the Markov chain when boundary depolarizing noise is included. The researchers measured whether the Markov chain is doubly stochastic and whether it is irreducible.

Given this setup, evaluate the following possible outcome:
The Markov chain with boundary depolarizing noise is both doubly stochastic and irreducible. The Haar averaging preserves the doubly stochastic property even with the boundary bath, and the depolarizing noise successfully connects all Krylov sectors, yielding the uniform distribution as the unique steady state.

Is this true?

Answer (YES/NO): YES